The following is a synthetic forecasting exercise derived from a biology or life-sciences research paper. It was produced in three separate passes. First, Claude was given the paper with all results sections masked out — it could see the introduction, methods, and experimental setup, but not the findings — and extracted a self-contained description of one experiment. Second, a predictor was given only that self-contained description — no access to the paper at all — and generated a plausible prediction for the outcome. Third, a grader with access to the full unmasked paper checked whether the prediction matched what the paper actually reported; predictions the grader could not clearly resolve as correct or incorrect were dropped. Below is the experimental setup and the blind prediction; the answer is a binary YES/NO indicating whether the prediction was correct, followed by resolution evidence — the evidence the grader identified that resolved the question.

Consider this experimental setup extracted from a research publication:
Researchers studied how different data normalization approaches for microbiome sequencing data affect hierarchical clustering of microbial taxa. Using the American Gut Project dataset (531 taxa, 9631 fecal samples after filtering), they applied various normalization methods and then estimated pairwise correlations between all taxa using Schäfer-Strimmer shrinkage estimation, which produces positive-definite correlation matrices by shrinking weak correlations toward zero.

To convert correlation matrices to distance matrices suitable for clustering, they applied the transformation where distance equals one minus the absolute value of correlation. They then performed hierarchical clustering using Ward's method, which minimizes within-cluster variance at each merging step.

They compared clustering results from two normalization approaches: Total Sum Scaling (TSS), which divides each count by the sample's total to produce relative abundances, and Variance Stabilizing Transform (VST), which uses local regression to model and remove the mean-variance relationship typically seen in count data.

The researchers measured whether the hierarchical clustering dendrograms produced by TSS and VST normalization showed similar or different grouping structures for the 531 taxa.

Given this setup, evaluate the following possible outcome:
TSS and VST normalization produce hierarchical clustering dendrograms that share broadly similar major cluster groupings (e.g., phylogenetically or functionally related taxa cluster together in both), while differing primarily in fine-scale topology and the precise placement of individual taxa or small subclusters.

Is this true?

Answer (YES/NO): NO